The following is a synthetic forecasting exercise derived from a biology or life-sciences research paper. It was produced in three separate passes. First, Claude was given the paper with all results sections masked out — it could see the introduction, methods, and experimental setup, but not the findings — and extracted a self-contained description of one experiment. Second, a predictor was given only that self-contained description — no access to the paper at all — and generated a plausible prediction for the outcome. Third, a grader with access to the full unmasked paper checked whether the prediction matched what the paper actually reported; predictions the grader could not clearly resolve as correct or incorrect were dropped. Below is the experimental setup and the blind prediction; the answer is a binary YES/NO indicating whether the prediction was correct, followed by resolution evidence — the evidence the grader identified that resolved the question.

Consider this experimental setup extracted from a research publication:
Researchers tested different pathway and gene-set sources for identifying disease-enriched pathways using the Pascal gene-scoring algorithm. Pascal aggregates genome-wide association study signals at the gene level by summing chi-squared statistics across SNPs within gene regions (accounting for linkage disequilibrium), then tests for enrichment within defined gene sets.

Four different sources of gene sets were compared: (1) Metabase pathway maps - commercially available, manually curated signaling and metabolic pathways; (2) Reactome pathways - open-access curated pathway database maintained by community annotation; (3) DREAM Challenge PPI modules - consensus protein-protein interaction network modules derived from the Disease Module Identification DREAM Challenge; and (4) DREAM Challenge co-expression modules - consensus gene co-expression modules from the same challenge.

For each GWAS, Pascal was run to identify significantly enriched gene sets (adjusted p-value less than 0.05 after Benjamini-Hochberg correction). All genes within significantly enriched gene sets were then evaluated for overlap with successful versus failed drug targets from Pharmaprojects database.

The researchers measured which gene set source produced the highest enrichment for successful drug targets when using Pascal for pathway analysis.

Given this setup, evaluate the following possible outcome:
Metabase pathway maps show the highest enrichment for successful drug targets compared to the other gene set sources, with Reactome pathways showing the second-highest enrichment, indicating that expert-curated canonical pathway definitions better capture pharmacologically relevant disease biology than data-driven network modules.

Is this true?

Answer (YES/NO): NO